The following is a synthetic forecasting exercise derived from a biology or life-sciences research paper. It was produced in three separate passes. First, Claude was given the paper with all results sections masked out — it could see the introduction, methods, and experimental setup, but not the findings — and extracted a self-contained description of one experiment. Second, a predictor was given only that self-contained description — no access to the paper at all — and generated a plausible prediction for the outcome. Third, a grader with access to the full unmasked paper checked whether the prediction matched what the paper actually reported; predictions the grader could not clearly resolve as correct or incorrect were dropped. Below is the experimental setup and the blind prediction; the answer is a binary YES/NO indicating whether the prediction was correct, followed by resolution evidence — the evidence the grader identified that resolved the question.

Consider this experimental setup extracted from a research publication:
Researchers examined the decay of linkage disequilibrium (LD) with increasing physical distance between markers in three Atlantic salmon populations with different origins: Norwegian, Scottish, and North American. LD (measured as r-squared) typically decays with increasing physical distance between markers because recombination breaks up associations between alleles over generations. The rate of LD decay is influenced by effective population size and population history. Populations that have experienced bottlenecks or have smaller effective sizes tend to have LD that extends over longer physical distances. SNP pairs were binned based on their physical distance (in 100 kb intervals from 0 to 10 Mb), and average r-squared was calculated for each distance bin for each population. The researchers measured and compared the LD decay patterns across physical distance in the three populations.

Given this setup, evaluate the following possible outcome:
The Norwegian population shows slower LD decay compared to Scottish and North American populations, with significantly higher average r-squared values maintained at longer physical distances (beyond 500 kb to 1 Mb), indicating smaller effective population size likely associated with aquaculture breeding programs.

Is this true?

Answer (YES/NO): NO